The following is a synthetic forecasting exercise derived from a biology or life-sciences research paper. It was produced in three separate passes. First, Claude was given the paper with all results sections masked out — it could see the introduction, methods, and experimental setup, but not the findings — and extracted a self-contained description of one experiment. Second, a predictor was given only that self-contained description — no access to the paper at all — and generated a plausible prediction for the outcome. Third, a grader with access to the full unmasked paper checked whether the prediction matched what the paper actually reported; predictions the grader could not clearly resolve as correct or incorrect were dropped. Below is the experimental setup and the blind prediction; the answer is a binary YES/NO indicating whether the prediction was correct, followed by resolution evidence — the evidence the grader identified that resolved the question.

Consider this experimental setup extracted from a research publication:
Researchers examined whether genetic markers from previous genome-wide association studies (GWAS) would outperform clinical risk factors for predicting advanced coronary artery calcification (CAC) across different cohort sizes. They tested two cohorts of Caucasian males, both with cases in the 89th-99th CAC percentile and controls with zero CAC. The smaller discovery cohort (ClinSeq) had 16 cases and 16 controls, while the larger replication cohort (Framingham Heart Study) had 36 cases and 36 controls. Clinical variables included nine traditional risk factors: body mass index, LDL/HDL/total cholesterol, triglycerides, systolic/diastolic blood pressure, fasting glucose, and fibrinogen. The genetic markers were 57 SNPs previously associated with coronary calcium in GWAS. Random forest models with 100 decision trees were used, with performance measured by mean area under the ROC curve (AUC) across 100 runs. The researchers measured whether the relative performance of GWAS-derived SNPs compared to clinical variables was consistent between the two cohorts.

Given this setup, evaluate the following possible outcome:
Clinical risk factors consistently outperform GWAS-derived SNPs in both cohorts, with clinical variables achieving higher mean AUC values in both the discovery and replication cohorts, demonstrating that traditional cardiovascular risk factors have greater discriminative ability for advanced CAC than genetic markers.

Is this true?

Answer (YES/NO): NO